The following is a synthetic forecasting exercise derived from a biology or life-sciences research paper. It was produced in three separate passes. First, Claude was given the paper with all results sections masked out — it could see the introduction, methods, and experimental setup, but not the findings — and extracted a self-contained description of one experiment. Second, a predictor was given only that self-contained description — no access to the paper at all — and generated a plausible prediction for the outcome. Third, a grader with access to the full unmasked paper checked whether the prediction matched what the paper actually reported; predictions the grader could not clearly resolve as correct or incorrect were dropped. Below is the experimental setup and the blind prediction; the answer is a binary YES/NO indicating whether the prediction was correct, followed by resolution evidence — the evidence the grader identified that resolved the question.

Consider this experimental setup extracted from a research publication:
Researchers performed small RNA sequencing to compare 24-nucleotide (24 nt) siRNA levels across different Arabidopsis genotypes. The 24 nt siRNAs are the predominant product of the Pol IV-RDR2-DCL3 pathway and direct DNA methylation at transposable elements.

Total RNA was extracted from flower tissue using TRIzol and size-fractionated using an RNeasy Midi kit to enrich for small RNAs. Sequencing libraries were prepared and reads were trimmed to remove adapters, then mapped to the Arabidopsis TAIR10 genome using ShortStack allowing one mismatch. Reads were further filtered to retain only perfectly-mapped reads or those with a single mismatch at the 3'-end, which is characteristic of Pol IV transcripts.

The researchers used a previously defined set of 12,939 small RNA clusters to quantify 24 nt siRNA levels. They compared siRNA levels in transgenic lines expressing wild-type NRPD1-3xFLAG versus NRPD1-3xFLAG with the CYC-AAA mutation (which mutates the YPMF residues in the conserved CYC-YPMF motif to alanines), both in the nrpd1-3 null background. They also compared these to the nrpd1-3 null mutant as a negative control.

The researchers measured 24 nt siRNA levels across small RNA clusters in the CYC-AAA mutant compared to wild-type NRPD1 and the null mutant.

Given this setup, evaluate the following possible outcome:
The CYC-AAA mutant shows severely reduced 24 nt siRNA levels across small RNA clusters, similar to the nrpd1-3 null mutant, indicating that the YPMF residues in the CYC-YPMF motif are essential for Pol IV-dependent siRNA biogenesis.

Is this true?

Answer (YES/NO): YES